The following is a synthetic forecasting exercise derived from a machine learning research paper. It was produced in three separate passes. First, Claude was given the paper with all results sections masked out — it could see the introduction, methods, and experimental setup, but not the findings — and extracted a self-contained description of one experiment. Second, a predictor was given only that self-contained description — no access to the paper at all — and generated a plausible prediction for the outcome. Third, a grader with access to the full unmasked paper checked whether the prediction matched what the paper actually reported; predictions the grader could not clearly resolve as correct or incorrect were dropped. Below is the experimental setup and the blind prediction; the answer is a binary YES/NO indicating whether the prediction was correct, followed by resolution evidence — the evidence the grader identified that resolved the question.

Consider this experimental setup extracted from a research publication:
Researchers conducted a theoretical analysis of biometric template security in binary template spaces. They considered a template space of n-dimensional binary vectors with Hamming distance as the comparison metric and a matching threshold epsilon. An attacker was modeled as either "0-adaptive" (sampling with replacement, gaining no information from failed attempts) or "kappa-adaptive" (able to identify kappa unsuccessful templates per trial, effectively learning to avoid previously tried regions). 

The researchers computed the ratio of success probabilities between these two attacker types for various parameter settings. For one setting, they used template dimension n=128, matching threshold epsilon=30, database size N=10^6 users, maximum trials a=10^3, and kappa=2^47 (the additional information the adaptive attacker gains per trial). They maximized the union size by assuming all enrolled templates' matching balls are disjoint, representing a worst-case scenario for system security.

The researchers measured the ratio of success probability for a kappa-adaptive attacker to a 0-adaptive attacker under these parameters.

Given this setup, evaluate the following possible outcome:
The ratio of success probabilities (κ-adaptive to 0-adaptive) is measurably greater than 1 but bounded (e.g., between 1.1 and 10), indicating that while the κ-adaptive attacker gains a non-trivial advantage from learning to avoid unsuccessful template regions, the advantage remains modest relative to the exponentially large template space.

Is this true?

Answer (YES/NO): NO